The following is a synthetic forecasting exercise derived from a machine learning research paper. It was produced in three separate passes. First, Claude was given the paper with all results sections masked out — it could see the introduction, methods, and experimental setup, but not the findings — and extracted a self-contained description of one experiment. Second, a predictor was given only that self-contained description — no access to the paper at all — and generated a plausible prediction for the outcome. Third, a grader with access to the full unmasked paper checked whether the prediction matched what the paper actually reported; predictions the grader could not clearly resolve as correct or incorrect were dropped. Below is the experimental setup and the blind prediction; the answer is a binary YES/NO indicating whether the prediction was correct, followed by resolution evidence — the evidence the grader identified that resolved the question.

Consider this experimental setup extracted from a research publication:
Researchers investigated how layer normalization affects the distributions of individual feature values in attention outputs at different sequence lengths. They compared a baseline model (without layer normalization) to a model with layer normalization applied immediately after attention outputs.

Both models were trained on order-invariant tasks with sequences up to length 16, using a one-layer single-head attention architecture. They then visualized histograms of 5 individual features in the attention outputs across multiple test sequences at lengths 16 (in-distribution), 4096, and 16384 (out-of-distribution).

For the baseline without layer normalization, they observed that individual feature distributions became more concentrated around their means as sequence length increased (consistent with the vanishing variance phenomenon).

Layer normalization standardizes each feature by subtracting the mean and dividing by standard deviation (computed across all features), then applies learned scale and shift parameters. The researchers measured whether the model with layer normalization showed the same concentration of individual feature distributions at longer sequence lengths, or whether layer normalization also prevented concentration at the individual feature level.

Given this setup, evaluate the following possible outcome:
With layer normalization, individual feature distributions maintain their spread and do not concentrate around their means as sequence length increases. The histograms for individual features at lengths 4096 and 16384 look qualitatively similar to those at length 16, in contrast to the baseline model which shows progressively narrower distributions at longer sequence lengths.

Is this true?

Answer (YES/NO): NO